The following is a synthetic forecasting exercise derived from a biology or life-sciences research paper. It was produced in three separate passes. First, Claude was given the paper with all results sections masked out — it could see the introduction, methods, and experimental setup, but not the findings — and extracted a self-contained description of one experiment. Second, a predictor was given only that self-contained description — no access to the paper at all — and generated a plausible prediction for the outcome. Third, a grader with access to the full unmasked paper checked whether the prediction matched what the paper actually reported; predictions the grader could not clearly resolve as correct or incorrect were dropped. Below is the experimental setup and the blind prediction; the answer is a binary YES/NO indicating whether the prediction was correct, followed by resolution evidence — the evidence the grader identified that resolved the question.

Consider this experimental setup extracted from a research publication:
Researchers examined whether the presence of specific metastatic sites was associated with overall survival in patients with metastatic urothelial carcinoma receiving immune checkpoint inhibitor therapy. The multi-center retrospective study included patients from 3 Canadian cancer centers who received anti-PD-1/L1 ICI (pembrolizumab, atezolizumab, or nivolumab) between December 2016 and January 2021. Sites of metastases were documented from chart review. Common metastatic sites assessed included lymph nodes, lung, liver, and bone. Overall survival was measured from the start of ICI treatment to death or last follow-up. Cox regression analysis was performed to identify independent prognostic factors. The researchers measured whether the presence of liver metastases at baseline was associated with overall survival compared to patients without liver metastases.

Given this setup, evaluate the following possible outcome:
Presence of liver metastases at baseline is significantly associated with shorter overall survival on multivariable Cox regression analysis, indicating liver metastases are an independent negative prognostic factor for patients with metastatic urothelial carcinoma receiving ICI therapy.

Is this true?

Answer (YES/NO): NO